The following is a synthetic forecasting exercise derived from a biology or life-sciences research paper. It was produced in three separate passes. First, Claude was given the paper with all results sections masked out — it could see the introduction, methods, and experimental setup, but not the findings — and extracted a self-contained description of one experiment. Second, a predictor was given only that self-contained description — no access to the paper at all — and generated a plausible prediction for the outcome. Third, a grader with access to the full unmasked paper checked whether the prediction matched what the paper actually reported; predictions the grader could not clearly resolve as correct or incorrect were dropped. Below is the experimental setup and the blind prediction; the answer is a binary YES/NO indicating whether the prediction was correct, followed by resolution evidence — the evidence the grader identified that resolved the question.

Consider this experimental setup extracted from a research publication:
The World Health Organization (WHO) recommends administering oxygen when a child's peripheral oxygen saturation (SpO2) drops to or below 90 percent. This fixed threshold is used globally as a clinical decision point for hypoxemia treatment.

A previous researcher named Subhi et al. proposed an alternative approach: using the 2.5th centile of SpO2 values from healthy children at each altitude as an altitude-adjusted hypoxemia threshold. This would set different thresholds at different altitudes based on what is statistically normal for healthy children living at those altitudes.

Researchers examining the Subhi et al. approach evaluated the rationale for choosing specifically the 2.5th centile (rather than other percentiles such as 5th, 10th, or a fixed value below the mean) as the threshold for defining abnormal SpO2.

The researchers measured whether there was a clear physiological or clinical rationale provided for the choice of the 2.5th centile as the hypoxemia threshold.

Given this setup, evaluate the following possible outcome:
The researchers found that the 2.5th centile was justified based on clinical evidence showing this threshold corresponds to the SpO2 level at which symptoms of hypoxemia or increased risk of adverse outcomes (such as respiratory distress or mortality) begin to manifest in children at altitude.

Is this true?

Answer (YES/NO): NO